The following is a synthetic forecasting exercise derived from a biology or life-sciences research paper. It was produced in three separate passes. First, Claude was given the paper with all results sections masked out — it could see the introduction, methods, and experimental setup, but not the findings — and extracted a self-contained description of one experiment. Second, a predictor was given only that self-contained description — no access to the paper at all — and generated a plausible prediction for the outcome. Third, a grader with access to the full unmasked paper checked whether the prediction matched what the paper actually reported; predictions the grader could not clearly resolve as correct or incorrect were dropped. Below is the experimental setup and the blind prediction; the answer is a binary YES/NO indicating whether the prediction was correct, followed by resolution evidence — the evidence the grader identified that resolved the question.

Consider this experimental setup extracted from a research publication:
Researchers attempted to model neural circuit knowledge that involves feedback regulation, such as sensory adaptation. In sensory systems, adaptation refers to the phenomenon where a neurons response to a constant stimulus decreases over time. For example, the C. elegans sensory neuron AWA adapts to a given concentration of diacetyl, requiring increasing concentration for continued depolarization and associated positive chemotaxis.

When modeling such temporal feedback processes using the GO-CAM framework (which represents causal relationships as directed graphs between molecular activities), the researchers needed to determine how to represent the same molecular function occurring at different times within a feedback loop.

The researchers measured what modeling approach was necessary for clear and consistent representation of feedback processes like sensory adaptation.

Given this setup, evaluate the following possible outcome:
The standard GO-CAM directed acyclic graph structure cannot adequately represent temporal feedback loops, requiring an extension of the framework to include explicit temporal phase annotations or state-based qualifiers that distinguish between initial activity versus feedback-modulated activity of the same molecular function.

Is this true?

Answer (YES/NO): NO